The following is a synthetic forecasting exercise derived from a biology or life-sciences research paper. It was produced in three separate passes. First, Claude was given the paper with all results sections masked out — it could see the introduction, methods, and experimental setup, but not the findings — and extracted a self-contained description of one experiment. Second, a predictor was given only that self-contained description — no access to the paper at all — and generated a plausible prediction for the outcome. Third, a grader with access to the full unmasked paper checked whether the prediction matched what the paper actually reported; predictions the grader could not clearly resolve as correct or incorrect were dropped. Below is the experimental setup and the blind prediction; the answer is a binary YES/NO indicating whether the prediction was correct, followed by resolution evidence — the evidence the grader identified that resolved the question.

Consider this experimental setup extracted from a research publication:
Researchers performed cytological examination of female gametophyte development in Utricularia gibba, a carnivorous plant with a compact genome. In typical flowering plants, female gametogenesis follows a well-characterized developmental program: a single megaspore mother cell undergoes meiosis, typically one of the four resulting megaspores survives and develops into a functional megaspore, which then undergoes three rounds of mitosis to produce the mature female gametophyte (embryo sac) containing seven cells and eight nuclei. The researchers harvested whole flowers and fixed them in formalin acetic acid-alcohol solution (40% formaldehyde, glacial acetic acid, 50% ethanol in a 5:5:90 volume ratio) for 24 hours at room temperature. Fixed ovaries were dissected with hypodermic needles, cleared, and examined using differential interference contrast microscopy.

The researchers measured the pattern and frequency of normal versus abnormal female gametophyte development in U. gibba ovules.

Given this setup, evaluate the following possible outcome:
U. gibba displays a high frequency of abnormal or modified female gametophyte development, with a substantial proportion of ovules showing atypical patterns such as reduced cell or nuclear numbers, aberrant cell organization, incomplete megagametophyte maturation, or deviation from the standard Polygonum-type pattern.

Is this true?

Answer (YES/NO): YES